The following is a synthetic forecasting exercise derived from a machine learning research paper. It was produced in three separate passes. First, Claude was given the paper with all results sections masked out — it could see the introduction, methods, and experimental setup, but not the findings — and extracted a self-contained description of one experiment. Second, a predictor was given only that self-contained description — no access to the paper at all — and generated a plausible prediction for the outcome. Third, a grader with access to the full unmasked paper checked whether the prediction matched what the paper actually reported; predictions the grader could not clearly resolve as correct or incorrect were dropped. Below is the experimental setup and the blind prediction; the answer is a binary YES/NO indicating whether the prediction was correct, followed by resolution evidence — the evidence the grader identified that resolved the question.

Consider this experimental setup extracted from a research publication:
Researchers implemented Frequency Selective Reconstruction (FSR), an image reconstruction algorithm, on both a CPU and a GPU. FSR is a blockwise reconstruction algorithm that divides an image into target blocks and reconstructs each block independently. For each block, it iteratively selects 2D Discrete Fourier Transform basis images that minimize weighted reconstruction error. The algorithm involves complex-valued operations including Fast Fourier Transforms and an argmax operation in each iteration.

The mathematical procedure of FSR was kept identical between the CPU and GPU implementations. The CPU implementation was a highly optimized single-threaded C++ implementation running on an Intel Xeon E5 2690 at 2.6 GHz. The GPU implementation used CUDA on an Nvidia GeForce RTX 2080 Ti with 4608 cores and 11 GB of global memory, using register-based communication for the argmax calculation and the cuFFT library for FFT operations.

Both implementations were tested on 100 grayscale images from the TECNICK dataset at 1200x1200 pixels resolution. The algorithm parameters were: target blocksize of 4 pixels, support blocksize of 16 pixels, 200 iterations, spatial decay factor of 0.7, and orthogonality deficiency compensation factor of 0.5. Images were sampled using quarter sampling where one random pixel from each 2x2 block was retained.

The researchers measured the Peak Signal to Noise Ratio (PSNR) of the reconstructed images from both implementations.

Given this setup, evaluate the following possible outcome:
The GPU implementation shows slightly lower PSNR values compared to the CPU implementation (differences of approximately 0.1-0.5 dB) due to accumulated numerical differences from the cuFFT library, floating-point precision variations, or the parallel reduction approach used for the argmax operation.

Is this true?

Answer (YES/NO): NO